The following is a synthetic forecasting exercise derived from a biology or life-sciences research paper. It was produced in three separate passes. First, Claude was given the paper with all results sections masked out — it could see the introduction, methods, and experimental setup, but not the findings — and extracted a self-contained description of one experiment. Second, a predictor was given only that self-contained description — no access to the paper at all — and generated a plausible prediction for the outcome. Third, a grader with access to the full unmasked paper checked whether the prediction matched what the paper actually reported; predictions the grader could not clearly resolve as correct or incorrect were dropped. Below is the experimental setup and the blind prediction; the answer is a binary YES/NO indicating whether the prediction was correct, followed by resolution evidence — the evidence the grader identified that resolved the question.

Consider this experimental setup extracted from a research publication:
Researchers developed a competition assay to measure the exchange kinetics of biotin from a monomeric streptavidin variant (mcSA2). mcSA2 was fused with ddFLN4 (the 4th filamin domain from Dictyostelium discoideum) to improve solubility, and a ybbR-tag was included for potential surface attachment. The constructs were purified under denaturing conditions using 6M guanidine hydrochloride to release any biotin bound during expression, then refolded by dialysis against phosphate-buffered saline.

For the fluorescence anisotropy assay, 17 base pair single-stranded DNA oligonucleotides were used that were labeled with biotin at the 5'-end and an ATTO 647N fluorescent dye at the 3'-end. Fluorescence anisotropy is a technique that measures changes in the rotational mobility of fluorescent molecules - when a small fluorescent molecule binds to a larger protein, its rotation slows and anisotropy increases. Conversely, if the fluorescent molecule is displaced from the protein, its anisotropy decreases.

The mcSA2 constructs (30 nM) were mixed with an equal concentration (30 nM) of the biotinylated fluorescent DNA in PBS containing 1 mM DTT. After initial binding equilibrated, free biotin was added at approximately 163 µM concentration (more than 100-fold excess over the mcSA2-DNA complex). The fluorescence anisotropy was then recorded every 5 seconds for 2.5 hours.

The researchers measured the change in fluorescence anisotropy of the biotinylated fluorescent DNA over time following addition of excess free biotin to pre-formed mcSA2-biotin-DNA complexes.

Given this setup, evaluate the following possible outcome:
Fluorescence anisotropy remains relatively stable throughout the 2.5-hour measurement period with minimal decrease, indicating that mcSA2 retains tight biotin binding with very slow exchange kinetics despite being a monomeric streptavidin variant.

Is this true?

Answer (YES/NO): NO